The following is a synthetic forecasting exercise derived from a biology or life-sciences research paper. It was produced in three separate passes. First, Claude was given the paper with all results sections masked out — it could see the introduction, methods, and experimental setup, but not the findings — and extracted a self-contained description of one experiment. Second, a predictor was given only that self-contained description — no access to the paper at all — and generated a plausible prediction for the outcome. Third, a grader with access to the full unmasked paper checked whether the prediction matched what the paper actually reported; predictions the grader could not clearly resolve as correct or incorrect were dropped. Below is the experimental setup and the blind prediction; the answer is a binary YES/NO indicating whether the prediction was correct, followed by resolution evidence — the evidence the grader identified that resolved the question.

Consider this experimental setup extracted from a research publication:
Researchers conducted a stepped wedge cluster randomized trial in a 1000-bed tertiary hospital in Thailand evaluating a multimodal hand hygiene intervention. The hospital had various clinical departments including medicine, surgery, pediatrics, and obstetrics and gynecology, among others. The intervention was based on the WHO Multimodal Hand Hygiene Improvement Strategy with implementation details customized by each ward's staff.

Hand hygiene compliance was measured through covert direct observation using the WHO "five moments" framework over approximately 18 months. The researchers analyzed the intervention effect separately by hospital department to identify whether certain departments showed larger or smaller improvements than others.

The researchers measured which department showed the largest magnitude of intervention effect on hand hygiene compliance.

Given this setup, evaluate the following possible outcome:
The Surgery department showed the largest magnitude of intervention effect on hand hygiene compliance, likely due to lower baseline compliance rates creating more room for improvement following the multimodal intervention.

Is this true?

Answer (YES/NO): NO